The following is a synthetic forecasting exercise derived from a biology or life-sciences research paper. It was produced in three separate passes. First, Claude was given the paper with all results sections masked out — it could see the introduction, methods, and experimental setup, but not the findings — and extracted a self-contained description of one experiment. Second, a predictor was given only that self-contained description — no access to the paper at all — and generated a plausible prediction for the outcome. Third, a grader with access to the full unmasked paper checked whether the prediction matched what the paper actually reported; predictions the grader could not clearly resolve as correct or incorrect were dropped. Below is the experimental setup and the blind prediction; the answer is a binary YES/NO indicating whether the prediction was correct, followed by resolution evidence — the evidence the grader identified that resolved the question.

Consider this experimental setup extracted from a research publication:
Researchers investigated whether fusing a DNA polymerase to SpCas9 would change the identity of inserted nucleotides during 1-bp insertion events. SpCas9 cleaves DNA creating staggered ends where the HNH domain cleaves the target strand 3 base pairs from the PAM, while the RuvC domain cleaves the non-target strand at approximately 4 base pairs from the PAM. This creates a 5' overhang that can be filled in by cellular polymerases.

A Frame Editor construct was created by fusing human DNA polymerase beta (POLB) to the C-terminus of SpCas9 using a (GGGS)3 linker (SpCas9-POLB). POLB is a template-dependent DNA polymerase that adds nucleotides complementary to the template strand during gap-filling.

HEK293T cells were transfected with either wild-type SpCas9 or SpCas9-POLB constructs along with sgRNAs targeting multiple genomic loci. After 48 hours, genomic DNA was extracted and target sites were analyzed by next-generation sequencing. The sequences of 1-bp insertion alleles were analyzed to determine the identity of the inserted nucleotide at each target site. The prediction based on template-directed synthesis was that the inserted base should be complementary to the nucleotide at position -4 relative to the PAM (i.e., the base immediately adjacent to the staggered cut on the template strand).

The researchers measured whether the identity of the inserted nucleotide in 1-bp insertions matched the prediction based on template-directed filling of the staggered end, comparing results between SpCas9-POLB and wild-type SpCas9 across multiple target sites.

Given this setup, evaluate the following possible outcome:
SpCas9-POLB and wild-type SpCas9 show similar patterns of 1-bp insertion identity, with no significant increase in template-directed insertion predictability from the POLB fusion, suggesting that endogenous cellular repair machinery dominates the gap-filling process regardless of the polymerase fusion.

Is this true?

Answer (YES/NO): NO